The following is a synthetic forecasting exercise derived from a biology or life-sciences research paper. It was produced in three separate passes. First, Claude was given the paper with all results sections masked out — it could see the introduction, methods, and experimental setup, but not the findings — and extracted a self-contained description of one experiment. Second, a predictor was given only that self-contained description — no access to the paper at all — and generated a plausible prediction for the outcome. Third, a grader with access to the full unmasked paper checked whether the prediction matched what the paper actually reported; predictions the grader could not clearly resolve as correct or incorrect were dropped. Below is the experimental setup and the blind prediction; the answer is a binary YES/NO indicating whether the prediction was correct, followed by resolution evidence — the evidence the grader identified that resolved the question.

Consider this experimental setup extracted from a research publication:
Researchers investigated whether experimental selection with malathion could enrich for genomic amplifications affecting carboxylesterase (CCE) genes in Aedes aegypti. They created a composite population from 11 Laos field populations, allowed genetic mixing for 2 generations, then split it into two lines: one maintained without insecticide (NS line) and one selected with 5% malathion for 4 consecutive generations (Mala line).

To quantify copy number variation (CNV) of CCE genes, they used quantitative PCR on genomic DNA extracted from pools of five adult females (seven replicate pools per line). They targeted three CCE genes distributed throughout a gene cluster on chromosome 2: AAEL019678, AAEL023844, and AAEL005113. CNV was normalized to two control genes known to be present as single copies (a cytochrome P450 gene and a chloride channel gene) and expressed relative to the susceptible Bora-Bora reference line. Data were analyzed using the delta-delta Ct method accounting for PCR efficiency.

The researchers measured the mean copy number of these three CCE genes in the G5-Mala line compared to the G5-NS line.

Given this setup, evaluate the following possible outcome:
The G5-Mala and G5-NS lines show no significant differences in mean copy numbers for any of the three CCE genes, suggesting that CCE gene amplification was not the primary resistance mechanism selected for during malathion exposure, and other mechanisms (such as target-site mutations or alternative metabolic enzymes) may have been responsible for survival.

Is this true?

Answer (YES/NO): NO